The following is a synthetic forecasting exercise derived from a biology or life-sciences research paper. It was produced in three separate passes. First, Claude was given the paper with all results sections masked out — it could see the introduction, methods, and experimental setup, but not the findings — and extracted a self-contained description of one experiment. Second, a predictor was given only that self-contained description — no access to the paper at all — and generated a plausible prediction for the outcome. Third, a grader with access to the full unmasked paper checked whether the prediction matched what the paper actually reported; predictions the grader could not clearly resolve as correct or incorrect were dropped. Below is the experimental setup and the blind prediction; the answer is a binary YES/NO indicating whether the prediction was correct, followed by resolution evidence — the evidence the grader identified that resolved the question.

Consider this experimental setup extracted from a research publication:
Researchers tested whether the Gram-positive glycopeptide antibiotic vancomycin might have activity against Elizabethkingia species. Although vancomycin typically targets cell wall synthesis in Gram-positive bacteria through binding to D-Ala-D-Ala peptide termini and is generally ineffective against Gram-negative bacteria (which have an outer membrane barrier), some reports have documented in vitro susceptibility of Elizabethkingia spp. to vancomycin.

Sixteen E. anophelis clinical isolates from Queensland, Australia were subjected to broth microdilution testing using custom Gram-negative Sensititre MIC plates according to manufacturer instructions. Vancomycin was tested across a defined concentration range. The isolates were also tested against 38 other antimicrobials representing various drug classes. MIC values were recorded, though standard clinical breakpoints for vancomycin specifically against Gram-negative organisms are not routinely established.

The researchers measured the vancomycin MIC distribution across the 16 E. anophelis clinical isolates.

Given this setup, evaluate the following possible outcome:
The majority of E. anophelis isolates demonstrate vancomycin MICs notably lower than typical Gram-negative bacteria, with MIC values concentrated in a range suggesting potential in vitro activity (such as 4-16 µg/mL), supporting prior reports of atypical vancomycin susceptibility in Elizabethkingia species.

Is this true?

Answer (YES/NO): NO